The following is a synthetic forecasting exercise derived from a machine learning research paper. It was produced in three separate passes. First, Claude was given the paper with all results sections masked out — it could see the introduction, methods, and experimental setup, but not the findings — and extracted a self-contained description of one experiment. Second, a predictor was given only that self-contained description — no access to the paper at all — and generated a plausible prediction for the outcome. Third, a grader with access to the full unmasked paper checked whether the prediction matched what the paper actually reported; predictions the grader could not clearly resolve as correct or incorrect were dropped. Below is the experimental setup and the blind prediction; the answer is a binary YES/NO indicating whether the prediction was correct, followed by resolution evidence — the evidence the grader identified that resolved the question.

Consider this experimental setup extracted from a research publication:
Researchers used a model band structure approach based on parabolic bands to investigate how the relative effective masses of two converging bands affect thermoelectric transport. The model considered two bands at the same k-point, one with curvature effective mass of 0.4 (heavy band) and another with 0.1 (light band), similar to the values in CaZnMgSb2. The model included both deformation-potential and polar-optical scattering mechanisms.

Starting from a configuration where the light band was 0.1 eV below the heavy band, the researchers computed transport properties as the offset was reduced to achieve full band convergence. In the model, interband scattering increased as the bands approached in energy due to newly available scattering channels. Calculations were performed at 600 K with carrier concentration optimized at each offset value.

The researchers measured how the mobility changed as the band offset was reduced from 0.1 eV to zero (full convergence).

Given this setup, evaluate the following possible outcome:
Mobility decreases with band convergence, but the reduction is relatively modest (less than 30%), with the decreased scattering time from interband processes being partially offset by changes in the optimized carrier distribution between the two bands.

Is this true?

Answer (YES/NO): NO